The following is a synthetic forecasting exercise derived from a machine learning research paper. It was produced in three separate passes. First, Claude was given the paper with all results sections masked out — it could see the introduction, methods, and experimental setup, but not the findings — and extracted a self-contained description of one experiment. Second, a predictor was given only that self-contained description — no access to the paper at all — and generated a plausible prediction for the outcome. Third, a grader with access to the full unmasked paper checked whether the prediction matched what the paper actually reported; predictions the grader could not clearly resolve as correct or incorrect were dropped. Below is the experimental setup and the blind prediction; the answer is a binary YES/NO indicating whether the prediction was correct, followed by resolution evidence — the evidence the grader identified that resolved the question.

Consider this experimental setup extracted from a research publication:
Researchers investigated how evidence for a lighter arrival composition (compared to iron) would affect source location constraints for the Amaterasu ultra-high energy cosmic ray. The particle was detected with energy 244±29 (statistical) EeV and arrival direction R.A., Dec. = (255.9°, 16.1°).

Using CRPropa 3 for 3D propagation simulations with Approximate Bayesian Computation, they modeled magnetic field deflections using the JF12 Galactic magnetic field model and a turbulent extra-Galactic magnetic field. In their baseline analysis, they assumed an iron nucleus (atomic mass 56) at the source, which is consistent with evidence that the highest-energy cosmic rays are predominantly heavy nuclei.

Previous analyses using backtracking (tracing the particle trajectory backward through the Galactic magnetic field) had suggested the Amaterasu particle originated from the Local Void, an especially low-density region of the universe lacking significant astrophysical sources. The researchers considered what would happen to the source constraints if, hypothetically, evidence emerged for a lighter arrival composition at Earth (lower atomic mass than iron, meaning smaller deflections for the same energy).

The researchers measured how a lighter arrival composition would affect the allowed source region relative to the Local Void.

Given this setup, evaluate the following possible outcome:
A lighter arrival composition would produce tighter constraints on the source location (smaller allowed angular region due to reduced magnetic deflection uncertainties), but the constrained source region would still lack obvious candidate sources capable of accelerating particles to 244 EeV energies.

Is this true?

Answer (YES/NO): YES